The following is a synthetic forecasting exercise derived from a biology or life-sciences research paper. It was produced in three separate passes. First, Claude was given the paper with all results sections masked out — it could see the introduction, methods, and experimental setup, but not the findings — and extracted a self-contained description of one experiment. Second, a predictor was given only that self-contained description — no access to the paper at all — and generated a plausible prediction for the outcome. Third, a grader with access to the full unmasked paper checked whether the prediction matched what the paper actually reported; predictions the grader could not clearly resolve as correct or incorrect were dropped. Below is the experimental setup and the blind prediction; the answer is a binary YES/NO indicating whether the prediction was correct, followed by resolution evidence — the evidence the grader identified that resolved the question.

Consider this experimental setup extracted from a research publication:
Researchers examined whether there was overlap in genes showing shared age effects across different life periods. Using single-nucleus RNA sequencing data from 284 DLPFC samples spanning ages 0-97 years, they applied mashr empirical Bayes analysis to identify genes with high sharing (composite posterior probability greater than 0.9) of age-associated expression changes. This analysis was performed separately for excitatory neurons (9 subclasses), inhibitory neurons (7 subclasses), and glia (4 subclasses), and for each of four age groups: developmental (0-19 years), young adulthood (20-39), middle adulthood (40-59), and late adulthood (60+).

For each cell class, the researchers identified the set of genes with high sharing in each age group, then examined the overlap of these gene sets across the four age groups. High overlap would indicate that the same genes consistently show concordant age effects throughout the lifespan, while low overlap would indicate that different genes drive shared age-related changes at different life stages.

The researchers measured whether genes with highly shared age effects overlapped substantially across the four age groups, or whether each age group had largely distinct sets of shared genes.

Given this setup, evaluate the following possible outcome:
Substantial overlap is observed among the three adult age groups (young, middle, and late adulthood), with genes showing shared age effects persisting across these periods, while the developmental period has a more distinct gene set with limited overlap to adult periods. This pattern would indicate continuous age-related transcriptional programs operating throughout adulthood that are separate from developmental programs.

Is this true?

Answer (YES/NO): NO